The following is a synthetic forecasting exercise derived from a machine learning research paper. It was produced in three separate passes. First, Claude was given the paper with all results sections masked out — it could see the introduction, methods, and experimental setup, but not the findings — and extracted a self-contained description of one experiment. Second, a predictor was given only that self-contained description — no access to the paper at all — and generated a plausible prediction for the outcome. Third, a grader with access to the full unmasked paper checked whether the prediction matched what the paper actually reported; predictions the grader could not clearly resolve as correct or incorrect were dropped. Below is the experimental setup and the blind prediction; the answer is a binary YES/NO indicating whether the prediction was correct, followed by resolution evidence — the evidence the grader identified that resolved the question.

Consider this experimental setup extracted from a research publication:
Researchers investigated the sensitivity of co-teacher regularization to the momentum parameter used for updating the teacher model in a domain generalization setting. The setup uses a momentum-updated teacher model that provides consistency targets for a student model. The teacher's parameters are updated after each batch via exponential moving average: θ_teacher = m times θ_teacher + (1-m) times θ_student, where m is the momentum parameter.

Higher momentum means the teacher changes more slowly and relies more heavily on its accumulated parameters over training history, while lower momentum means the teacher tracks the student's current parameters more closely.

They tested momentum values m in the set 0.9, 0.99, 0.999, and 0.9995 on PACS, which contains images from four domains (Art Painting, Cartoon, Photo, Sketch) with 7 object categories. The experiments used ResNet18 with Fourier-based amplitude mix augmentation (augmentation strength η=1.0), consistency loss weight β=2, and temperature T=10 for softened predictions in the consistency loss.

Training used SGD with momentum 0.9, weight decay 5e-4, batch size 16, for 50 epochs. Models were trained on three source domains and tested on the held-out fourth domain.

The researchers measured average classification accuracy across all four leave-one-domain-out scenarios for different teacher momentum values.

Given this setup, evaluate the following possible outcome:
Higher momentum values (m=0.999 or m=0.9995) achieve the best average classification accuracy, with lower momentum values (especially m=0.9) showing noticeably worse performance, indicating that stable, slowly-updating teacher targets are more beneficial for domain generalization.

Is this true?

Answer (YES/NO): YES